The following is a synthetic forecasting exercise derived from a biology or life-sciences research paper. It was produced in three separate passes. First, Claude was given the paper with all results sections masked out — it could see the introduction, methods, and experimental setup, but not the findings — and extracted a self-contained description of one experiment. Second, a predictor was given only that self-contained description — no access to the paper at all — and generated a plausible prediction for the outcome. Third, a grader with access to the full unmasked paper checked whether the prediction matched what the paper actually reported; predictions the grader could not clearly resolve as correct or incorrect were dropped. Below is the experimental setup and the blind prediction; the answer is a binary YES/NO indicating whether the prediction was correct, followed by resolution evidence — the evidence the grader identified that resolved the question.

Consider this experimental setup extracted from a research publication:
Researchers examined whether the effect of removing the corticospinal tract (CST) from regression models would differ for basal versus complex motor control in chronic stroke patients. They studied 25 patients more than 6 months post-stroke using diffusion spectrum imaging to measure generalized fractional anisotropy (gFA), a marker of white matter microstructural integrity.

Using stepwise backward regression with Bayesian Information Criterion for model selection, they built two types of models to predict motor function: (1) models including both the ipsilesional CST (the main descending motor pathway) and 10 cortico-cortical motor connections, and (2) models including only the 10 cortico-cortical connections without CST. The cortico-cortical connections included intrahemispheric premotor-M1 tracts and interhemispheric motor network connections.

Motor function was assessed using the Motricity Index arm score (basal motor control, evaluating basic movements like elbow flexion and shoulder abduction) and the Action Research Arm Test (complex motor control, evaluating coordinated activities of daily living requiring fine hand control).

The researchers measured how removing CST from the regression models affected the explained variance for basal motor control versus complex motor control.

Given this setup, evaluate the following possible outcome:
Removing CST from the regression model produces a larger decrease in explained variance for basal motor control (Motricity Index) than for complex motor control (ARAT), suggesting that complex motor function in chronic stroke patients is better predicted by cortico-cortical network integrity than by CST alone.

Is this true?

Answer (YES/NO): NO